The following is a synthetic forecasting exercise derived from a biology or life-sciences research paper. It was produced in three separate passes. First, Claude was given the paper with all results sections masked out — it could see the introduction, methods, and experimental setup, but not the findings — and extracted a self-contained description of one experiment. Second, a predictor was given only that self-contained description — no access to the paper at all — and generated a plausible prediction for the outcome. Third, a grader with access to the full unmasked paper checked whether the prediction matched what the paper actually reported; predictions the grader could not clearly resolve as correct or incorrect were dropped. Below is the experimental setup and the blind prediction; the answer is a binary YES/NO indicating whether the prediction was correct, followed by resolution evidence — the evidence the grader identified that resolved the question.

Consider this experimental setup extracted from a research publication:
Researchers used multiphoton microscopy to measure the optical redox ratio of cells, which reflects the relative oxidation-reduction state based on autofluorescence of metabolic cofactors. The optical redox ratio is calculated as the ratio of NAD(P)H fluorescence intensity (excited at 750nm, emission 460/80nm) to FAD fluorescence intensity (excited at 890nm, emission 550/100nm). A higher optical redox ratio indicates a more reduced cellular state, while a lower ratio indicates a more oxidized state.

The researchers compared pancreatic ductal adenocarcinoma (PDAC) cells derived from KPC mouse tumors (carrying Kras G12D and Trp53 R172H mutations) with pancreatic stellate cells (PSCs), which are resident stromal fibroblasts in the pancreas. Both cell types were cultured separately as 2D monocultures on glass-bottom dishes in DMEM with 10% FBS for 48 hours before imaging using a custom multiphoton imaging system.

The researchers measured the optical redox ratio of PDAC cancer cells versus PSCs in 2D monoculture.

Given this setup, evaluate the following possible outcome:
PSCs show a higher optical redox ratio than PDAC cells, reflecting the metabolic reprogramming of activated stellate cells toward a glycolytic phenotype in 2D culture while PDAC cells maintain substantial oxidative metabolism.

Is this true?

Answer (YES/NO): NO